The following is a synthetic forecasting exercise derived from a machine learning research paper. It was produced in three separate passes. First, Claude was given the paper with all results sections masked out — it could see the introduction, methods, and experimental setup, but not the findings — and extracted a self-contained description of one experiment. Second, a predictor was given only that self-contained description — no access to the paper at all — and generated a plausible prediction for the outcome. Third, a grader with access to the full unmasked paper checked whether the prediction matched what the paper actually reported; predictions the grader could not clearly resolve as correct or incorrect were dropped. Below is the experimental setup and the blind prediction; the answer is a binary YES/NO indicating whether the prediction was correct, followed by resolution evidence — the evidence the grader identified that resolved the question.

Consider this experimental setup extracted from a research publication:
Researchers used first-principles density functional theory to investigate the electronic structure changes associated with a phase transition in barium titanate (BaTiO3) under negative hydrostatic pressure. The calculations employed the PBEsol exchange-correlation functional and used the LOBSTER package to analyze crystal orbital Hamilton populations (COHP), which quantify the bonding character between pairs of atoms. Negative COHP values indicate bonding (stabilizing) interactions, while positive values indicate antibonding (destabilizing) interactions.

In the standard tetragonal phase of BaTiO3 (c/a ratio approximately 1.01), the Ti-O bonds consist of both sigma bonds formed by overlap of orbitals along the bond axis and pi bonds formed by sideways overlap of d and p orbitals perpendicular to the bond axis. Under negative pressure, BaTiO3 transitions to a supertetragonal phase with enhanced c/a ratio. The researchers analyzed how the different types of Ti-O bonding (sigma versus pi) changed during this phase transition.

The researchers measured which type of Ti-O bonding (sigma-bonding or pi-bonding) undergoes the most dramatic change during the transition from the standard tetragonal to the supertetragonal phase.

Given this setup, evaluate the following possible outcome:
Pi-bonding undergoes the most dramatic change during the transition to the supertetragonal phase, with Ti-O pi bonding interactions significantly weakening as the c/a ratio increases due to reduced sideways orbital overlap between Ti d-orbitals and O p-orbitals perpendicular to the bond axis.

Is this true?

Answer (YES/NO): YES